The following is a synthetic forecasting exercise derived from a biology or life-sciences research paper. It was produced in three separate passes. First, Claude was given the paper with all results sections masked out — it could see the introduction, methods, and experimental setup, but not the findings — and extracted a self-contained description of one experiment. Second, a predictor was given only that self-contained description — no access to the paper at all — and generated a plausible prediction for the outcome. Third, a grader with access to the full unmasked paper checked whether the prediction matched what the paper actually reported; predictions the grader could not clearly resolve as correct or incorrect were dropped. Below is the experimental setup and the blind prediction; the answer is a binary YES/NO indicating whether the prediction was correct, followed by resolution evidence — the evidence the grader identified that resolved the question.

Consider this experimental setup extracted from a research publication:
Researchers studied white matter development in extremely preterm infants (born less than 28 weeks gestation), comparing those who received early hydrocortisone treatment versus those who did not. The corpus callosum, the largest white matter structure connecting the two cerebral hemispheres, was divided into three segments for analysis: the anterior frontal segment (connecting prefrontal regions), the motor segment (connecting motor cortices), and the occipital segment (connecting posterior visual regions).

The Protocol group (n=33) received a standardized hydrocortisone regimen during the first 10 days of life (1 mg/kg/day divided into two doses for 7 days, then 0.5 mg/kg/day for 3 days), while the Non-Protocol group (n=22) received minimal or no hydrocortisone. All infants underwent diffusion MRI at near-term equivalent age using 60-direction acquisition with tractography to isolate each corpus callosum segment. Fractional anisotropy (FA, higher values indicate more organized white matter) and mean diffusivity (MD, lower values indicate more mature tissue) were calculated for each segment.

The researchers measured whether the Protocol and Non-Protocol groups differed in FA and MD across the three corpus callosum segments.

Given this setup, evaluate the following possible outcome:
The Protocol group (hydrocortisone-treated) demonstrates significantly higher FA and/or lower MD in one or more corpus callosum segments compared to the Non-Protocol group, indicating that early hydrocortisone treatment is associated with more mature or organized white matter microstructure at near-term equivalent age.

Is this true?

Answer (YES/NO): NO